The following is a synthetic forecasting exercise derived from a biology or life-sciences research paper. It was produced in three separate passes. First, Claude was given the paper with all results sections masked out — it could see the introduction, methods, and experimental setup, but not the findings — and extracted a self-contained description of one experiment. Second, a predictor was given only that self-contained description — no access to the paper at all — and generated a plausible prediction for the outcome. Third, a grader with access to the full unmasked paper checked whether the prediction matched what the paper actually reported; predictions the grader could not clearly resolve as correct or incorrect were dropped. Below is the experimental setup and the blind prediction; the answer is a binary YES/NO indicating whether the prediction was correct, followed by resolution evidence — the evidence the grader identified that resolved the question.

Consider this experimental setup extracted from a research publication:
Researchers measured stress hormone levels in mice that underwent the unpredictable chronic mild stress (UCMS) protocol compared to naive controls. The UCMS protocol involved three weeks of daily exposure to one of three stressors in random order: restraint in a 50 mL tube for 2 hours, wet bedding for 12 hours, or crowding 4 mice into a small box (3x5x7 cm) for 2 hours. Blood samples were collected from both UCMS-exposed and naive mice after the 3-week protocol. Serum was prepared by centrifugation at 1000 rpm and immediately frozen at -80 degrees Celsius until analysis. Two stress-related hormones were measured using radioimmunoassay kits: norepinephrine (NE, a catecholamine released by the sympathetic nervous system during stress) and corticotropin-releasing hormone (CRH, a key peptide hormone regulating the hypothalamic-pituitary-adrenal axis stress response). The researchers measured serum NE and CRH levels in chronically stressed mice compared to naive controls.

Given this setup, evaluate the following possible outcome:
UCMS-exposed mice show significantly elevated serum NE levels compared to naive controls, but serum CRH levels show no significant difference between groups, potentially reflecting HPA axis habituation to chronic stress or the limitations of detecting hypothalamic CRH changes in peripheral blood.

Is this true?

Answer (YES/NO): NO